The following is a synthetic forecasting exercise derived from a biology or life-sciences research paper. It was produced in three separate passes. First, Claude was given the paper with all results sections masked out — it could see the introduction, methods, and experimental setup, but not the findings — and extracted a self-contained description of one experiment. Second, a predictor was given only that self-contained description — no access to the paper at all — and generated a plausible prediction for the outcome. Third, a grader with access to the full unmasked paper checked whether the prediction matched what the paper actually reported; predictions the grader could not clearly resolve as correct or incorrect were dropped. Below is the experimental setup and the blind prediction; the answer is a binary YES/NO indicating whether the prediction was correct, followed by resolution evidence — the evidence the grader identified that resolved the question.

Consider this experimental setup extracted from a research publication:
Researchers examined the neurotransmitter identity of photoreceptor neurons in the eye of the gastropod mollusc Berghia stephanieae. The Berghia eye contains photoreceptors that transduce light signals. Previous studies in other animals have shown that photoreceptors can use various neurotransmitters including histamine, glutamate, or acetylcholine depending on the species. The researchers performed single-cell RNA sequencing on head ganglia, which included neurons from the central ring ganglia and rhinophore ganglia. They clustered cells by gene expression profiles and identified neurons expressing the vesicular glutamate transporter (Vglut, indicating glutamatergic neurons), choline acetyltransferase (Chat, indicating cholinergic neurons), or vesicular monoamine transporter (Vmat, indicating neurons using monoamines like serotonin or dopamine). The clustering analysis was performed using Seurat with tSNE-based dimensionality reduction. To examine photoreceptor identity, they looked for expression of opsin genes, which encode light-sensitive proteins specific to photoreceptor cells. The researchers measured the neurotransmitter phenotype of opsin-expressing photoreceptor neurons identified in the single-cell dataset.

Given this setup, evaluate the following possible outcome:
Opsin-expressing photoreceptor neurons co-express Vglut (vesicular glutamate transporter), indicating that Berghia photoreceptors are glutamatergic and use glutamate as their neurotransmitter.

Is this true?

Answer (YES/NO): NO